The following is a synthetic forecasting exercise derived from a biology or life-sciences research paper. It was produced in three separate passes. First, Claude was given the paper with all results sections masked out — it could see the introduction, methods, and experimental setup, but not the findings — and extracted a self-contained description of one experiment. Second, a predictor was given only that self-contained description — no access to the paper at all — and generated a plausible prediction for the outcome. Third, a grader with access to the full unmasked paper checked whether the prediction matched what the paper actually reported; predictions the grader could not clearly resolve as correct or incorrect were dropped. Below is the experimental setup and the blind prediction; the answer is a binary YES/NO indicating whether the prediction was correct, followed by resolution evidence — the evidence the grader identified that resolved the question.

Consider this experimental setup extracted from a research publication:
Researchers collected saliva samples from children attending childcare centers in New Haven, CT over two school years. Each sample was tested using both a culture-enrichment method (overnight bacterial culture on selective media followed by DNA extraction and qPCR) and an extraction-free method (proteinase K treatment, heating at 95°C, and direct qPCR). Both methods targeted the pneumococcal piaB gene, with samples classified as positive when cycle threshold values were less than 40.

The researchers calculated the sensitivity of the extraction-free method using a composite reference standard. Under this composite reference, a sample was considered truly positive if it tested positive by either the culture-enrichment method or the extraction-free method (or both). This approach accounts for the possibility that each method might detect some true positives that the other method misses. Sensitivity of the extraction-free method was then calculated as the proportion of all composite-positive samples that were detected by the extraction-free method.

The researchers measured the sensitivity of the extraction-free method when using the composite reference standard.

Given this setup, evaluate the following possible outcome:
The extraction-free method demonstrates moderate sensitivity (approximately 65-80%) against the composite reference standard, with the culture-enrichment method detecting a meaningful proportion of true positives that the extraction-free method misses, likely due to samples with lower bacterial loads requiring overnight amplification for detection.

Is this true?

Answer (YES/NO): NO